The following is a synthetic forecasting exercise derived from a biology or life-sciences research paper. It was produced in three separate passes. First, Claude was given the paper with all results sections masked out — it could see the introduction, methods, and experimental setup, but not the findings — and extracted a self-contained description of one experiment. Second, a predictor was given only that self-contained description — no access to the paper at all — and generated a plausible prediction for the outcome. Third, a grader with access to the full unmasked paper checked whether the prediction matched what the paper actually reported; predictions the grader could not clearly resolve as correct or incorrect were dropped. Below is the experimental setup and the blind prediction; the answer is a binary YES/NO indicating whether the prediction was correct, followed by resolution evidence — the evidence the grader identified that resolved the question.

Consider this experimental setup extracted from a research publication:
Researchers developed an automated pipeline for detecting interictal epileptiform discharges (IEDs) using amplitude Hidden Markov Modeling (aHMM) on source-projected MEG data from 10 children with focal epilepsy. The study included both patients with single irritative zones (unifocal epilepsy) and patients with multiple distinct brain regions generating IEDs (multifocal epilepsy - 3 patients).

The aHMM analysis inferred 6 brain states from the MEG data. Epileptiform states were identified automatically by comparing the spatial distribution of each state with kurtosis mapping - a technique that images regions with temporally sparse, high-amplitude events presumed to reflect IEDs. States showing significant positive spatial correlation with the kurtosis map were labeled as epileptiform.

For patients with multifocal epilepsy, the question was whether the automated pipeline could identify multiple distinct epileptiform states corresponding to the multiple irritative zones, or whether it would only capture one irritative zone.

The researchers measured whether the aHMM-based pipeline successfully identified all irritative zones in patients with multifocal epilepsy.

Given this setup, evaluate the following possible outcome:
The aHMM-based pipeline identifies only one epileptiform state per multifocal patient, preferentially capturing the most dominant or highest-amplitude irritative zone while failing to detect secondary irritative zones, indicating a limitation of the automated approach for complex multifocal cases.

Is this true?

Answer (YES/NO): NO